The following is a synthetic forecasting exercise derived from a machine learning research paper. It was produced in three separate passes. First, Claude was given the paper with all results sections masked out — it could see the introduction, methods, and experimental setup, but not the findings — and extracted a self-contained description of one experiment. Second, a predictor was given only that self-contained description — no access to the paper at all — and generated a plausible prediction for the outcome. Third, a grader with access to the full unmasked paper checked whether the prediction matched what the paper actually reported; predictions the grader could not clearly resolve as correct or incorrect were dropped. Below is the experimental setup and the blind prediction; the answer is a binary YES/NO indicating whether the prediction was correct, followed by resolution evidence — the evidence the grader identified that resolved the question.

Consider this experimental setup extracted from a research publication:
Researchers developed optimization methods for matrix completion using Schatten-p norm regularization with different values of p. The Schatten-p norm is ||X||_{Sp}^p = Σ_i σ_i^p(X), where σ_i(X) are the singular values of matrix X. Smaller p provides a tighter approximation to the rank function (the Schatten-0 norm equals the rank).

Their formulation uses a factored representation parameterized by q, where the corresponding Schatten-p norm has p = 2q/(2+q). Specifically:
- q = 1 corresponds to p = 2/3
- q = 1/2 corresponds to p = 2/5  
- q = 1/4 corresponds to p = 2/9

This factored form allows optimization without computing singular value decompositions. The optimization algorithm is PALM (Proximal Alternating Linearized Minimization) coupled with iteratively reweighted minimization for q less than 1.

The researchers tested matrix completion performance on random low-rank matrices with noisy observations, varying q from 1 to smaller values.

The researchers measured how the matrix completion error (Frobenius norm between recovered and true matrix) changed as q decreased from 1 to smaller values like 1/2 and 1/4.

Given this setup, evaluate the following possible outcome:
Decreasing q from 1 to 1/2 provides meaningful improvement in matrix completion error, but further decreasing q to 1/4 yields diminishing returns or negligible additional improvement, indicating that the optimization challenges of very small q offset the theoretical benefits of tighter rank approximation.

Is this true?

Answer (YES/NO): NO